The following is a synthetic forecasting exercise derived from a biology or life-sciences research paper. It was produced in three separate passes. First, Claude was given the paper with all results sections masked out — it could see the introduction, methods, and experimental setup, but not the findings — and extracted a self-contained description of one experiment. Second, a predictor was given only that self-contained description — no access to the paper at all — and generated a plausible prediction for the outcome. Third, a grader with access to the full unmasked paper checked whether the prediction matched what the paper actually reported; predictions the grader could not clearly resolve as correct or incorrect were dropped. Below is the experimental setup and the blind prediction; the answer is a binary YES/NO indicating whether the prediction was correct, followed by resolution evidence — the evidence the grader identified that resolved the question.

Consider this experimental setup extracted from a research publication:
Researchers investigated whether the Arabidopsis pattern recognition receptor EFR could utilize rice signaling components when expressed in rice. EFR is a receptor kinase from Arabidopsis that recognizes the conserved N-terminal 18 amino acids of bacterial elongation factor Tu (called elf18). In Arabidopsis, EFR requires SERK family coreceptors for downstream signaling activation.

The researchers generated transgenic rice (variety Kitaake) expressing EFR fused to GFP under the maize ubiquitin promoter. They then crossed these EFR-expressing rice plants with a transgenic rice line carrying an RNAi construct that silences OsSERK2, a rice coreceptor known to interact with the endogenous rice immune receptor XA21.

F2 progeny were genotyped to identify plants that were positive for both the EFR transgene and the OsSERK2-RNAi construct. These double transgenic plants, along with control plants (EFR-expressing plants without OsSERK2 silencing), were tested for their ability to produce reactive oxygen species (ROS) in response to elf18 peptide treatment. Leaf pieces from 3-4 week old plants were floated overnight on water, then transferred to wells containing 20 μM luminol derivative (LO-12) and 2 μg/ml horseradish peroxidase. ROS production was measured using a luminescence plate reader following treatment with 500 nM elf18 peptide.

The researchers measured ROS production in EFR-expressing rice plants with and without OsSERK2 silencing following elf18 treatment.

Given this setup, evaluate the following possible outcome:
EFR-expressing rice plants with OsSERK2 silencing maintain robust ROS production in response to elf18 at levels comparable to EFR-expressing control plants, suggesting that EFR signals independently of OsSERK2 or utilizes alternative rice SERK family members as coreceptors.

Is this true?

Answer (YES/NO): NO